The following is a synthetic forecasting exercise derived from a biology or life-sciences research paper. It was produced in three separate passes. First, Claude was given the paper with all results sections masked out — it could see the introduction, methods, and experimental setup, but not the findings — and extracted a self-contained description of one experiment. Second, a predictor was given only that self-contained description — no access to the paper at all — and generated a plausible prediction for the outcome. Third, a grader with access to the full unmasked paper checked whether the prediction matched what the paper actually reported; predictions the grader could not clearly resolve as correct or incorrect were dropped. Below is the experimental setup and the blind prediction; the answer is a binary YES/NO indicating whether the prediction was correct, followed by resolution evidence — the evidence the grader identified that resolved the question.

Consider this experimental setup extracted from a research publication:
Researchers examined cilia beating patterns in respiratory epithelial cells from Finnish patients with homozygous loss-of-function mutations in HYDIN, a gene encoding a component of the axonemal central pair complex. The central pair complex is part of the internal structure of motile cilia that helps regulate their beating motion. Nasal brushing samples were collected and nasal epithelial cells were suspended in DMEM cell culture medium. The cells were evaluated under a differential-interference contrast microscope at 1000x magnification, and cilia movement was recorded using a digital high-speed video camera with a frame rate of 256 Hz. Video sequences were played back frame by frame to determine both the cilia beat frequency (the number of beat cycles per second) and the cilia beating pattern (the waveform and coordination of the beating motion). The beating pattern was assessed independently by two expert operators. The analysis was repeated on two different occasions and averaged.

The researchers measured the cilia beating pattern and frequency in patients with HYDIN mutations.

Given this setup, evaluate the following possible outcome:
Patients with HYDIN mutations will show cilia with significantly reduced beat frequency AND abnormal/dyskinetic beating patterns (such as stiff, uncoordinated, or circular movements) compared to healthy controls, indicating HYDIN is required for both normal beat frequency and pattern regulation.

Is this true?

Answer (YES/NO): YES